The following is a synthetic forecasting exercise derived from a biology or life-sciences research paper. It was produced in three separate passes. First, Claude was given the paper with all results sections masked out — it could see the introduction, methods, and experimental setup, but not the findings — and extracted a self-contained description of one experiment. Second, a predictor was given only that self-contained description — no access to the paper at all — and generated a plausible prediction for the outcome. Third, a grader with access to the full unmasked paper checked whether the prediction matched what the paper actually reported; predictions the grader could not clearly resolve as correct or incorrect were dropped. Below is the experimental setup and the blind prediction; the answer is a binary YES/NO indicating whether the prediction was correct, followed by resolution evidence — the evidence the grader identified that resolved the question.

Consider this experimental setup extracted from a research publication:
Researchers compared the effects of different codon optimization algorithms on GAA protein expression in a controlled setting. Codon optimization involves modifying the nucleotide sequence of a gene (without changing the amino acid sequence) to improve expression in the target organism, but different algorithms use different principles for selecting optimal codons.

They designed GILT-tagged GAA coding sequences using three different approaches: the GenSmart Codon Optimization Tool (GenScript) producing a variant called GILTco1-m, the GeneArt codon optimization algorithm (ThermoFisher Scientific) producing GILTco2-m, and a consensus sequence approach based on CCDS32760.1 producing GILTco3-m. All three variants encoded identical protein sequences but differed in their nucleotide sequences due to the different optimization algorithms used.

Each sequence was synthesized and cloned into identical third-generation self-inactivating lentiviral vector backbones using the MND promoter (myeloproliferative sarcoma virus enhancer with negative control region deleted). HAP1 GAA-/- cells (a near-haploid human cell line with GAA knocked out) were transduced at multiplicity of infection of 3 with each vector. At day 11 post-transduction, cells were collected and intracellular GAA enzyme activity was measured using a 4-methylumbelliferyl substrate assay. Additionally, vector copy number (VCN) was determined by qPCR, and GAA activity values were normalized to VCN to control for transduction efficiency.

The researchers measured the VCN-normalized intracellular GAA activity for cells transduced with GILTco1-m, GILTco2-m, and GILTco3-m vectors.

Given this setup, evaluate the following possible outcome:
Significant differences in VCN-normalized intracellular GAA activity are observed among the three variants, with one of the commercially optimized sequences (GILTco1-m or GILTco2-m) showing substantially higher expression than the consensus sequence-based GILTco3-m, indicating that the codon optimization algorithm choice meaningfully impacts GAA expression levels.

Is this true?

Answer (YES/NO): NO